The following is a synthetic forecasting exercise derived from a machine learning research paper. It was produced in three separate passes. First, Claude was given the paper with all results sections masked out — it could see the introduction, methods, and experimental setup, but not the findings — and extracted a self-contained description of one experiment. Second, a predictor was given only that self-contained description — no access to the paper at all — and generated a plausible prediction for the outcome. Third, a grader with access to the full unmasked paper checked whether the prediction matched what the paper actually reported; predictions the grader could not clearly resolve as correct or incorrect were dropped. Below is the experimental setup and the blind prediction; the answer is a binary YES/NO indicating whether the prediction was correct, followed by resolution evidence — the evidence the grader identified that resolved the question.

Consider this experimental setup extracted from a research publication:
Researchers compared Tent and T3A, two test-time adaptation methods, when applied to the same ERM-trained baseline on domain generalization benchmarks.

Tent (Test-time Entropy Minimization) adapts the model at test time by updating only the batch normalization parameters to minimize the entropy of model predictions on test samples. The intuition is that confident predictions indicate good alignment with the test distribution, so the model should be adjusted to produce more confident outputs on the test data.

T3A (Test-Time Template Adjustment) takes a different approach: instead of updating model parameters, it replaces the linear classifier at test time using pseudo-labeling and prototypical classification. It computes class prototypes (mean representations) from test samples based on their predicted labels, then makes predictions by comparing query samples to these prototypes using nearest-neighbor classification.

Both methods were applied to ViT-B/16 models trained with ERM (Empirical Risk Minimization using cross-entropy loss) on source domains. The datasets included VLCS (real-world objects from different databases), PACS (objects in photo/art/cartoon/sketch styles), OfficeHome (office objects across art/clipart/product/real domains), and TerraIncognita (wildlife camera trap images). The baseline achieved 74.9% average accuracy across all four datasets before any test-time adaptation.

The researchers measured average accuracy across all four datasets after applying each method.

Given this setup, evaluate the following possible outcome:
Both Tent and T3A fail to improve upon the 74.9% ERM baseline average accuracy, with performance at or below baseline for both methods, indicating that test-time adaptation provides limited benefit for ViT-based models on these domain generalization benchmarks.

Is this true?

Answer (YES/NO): YES